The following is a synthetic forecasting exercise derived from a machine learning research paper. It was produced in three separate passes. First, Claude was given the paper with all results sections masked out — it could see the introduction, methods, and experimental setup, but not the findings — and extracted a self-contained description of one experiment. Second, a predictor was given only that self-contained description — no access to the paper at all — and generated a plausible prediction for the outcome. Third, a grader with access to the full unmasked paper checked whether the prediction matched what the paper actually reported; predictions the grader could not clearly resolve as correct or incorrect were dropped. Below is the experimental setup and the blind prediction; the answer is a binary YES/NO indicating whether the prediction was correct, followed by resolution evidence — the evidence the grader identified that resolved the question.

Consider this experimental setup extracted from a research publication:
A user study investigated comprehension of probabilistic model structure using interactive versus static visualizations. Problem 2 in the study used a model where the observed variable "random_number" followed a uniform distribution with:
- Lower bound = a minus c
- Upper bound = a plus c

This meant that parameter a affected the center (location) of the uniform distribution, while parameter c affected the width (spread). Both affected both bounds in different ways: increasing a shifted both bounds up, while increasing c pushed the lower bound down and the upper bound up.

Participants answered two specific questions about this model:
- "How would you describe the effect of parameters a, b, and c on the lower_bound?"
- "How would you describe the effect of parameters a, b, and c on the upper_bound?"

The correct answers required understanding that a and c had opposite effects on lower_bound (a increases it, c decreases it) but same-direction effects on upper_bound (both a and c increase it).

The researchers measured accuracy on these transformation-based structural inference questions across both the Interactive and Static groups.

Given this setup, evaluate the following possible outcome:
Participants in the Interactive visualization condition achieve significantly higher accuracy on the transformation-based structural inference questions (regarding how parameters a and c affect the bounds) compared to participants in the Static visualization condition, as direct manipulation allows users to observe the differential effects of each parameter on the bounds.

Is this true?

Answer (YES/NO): NO